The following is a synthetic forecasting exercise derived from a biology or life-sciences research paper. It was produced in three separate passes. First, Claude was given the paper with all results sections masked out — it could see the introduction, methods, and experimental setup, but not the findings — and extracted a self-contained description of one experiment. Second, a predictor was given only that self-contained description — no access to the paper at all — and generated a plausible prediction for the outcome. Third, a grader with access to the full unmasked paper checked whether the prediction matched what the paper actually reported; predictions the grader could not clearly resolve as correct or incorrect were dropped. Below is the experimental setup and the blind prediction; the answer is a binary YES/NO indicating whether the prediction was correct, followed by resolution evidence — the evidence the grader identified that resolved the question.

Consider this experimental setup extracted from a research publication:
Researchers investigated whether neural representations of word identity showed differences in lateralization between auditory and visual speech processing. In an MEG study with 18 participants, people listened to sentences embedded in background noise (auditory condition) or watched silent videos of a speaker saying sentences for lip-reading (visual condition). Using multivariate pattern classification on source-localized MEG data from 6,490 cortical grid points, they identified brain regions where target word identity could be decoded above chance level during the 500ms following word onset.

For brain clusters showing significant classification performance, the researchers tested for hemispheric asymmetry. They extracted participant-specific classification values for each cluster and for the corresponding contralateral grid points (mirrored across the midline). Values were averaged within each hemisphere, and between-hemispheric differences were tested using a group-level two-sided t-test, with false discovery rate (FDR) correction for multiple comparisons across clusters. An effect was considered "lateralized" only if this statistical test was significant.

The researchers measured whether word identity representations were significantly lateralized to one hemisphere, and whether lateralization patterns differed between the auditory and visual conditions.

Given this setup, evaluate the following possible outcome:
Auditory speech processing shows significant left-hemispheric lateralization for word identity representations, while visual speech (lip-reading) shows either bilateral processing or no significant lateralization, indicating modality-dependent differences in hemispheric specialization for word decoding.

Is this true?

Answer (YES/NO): NO